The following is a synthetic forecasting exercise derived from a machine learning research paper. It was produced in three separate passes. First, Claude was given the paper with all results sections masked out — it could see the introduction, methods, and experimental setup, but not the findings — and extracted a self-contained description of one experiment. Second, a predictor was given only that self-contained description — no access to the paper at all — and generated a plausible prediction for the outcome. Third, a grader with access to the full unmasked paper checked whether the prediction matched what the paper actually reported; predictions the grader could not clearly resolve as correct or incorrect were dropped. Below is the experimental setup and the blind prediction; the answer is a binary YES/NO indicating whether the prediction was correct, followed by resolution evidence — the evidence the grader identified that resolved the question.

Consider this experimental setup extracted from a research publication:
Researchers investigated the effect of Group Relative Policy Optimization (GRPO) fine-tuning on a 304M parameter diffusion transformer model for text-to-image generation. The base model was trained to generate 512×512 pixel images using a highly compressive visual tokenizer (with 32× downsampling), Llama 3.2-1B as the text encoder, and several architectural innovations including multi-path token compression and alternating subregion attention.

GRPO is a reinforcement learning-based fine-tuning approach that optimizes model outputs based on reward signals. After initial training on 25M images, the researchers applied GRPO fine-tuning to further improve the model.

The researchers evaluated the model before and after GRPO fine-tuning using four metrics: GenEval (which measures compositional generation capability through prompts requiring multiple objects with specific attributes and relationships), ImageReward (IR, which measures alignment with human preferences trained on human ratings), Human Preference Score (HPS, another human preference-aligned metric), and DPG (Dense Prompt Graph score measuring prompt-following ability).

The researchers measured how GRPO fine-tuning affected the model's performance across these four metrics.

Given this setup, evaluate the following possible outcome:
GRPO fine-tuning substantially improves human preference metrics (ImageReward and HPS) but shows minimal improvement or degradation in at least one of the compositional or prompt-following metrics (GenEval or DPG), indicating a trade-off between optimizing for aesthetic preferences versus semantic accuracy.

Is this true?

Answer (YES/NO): NO